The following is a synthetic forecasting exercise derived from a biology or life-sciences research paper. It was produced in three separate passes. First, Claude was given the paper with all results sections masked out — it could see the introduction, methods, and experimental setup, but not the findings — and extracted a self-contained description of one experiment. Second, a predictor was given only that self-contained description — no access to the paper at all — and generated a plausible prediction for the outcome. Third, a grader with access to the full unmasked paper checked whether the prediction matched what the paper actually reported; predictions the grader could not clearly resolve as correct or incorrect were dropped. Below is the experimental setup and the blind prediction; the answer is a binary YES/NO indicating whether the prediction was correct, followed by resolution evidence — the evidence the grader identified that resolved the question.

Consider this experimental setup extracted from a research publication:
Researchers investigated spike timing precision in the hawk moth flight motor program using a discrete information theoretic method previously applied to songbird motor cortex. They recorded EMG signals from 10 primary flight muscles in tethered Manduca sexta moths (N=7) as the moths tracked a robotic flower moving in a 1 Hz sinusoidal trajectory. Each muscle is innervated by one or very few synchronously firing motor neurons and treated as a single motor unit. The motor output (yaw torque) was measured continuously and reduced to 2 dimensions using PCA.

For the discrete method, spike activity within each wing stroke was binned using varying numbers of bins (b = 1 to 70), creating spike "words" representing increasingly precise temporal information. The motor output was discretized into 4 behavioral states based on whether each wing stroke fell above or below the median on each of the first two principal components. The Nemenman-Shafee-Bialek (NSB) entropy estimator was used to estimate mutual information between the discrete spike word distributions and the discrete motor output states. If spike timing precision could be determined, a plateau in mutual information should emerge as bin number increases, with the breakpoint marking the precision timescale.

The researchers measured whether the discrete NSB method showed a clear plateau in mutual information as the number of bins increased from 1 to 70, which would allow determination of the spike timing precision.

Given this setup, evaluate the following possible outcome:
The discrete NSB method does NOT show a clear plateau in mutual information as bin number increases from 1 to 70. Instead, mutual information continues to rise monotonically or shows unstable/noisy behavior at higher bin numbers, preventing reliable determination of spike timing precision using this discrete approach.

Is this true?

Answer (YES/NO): YES